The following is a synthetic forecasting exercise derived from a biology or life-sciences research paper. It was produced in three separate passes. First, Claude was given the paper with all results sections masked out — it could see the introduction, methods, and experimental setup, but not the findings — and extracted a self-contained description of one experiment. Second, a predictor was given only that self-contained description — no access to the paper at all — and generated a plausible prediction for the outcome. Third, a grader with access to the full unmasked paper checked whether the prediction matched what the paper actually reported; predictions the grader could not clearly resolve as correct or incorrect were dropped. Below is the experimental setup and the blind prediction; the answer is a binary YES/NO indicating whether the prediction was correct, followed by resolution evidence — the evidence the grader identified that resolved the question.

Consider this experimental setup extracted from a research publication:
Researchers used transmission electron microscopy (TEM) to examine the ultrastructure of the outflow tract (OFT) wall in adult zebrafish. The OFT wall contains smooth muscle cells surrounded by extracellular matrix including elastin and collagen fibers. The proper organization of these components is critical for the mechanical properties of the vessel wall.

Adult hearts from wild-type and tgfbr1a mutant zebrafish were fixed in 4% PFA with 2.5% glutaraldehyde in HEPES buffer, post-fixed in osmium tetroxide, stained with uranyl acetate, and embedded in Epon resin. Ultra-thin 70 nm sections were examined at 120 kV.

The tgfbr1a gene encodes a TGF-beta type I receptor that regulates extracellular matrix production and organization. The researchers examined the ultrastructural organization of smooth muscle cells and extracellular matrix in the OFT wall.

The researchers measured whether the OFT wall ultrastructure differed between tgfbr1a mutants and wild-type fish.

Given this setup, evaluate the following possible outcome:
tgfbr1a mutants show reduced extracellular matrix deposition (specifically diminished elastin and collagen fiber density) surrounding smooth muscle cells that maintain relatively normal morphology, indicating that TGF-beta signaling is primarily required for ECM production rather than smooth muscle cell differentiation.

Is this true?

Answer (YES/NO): YES